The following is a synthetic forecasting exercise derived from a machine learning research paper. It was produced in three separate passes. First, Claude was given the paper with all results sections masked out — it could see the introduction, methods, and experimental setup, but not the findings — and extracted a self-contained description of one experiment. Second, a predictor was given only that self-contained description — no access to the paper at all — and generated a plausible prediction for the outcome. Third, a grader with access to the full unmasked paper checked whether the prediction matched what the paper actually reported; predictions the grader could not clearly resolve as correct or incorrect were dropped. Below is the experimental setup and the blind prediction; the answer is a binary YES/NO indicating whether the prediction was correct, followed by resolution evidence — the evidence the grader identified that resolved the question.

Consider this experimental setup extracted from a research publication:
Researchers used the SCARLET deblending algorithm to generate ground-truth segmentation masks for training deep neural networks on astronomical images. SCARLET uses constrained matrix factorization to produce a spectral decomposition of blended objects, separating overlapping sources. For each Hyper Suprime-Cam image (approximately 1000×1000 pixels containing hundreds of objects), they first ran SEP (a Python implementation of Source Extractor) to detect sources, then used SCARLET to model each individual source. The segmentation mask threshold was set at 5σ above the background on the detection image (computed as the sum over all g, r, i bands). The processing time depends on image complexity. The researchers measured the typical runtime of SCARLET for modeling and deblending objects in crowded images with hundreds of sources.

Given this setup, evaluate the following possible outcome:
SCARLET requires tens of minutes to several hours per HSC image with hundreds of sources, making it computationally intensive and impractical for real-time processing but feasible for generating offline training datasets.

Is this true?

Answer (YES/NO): NO